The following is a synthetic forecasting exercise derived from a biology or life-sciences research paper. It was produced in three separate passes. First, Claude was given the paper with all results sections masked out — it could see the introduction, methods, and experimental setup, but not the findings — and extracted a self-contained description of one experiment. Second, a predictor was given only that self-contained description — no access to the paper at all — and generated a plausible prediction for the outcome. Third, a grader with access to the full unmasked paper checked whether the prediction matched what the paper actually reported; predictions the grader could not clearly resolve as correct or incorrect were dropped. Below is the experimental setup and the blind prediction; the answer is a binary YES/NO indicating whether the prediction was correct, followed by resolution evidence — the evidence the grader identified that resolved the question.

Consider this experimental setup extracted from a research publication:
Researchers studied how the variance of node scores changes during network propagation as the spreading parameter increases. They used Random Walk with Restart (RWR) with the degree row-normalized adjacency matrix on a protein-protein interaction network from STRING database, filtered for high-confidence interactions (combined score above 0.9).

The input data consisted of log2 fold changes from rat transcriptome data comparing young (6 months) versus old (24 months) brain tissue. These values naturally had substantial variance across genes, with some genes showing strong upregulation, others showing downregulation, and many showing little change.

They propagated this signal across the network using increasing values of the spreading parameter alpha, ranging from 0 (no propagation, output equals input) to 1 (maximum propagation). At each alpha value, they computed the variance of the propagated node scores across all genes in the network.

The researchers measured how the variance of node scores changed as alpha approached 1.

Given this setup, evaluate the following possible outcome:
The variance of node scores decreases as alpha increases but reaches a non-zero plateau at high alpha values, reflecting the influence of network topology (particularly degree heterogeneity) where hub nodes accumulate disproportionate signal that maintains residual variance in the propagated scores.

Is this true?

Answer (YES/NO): NO